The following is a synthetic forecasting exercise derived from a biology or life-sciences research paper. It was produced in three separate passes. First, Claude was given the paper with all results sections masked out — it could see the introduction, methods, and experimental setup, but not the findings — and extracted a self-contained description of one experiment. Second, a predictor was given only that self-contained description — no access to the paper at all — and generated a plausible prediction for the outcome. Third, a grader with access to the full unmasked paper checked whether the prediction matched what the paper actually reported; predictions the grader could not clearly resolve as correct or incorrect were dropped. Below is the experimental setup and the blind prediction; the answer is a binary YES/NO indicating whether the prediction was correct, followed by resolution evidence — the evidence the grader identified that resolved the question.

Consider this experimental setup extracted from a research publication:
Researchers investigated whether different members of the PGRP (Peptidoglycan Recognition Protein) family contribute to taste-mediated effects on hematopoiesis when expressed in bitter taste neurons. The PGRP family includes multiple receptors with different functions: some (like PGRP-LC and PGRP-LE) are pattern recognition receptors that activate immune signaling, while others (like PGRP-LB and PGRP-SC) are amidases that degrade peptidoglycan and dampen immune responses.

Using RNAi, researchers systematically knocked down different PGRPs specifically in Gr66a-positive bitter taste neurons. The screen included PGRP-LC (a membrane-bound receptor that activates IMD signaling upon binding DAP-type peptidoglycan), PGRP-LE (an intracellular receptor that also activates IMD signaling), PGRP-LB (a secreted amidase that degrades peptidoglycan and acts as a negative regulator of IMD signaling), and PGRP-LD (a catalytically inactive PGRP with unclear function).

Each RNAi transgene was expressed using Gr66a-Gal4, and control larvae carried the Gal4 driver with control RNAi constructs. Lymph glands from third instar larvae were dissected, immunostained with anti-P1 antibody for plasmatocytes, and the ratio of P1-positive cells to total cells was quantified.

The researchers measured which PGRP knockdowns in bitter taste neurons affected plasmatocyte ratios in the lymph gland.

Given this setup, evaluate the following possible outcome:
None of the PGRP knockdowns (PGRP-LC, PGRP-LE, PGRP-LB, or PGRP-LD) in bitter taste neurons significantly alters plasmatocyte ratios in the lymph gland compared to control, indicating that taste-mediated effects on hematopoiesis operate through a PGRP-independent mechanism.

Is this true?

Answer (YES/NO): NO